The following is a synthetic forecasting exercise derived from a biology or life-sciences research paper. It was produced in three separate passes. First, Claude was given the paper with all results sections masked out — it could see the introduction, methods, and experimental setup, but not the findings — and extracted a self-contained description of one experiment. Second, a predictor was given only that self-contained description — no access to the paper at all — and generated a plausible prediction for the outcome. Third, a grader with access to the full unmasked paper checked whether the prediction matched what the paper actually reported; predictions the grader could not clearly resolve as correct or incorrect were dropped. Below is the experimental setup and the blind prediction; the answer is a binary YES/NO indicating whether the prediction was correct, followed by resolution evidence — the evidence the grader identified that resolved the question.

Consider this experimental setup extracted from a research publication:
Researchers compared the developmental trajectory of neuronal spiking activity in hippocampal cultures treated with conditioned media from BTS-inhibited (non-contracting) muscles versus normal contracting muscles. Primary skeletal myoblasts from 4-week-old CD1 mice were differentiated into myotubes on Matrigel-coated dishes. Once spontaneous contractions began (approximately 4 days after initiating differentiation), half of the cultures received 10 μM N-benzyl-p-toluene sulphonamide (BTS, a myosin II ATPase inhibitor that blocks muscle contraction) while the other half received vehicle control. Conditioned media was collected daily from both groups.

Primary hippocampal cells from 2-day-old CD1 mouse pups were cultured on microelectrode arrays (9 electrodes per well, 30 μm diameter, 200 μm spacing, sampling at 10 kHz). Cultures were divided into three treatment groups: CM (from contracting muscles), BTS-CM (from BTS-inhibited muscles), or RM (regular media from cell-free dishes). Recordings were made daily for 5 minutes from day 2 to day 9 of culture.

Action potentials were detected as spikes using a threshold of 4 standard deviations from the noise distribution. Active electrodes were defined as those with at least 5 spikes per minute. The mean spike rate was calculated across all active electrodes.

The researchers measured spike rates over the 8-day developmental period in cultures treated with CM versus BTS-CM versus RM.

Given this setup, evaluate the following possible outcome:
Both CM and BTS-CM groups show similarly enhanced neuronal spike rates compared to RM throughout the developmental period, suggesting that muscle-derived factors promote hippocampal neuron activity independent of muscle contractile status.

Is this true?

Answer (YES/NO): NO